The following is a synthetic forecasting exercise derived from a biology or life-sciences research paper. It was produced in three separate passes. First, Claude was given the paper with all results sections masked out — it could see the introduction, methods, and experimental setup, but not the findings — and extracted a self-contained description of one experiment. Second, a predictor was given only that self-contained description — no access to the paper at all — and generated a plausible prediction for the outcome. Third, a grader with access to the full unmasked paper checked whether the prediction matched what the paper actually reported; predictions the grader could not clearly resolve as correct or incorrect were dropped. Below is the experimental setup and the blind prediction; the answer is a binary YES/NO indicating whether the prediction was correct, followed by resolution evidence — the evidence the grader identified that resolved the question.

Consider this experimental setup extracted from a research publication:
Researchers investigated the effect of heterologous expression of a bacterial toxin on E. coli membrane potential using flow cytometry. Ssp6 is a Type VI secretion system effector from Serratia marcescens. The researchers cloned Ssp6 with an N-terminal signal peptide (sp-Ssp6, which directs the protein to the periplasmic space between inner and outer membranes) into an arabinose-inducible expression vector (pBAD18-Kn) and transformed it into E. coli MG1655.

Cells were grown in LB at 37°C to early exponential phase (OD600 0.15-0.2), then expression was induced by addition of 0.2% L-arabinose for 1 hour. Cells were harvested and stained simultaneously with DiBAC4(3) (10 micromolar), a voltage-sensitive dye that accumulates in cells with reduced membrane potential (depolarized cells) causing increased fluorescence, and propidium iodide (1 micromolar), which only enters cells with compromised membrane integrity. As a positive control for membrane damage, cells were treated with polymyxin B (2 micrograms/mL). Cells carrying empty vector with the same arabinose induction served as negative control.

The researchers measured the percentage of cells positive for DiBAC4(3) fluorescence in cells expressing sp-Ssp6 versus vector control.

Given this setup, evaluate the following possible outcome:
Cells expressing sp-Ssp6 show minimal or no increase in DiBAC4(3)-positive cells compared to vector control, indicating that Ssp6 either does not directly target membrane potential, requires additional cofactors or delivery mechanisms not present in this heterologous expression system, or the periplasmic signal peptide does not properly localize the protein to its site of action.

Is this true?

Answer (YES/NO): NO